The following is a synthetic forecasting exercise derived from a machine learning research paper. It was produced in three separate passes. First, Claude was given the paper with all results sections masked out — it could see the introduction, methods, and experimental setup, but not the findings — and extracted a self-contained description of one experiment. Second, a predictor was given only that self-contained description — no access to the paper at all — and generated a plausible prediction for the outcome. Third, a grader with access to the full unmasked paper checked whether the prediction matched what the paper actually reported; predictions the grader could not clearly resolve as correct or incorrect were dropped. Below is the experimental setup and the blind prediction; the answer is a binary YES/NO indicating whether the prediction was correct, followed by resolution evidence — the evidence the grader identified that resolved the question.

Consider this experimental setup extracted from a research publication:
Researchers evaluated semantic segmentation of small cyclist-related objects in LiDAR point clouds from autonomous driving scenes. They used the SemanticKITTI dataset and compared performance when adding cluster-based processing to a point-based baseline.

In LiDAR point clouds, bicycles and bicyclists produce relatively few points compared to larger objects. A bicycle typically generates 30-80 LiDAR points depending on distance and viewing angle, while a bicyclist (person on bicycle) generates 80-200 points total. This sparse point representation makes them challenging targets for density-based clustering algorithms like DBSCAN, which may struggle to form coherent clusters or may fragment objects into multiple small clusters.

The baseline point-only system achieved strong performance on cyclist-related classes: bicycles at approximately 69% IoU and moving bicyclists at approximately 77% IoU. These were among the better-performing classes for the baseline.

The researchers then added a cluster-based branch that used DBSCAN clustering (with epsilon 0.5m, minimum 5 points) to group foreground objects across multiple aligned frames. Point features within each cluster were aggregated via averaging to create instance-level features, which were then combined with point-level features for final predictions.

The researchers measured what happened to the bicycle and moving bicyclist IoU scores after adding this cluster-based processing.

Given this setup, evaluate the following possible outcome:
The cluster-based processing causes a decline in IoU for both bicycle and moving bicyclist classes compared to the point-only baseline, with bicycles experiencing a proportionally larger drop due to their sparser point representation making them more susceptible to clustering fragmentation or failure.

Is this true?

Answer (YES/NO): NO